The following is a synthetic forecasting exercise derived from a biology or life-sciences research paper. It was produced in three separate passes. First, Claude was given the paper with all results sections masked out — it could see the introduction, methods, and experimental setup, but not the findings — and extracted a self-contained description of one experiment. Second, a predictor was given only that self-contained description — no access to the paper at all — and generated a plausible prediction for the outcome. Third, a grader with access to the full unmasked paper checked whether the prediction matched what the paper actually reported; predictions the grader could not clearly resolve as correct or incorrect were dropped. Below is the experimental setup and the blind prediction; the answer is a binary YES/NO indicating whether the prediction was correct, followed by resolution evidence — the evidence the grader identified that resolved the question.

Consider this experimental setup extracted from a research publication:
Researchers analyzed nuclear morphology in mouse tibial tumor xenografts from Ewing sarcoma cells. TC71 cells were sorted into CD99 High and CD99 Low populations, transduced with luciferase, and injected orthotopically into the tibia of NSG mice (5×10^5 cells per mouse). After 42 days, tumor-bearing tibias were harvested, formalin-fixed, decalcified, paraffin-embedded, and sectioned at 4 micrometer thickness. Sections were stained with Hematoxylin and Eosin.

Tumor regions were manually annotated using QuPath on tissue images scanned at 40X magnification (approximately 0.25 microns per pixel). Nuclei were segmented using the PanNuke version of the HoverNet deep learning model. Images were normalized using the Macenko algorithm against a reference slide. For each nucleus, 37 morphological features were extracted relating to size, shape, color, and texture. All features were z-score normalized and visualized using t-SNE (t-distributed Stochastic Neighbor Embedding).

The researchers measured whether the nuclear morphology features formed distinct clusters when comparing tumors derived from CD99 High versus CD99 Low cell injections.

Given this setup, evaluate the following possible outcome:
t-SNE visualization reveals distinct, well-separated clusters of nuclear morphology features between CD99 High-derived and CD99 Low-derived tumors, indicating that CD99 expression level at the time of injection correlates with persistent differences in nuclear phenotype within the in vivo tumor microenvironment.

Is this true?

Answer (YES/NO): YES